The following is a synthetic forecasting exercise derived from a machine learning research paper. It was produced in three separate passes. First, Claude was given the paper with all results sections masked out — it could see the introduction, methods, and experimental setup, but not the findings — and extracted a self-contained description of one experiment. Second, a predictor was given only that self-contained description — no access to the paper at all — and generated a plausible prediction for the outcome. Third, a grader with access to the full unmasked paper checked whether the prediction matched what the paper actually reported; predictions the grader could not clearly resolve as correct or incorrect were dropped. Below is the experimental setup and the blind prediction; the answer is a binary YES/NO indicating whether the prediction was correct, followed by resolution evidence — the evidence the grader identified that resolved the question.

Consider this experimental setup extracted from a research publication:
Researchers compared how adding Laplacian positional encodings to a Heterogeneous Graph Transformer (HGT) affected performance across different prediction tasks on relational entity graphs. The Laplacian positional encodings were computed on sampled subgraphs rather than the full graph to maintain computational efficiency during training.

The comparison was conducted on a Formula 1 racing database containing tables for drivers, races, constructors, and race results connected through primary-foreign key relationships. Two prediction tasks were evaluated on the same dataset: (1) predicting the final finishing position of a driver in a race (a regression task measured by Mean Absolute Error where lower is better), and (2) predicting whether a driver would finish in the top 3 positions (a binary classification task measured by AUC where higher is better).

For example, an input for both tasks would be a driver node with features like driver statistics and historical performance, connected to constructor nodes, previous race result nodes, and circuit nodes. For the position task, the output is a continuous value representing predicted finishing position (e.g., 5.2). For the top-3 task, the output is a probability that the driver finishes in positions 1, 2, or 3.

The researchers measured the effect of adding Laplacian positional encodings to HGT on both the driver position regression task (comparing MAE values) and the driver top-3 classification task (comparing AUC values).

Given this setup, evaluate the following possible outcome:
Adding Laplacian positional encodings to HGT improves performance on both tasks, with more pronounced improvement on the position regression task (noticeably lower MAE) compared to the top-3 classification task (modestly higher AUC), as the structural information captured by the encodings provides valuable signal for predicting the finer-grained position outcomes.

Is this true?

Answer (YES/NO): NO